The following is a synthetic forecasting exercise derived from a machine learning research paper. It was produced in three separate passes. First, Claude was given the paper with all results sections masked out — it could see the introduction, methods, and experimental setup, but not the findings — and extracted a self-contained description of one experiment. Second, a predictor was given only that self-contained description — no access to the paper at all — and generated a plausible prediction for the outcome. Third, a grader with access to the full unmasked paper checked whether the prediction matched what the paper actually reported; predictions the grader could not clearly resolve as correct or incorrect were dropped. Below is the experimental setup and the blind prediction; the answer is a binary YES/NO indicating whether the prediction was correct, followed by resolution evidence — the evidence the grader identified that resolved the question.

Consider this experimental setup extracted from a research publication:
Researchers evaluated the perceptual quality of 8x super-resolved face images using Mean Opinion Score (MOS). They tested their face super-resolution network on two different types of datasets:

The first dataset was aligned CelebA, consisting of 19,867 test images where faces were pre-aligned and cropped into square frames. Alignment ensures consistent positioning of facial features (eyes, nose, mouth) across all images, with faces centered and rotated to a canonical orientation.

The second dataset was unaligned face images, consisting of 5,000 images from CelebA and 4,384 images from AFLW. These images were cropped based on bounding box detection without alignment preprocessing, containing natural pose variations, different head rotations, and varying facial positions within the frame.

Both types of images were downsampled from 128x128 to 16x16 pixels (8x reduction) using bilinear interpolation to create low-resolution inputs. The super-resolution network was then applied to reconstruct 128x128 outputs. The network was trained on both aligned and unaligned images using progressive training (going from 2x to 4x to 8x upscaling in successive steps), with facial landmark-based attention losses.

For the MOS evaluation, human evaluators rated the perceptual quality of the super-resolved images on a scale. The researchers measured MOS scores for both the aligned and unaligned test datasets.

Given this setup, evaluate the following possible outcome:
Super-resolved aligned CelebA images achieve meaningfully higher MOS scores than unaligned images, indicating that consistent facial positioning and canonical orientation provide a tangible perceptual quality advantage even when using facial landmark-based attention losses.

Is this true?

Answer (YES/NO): NO